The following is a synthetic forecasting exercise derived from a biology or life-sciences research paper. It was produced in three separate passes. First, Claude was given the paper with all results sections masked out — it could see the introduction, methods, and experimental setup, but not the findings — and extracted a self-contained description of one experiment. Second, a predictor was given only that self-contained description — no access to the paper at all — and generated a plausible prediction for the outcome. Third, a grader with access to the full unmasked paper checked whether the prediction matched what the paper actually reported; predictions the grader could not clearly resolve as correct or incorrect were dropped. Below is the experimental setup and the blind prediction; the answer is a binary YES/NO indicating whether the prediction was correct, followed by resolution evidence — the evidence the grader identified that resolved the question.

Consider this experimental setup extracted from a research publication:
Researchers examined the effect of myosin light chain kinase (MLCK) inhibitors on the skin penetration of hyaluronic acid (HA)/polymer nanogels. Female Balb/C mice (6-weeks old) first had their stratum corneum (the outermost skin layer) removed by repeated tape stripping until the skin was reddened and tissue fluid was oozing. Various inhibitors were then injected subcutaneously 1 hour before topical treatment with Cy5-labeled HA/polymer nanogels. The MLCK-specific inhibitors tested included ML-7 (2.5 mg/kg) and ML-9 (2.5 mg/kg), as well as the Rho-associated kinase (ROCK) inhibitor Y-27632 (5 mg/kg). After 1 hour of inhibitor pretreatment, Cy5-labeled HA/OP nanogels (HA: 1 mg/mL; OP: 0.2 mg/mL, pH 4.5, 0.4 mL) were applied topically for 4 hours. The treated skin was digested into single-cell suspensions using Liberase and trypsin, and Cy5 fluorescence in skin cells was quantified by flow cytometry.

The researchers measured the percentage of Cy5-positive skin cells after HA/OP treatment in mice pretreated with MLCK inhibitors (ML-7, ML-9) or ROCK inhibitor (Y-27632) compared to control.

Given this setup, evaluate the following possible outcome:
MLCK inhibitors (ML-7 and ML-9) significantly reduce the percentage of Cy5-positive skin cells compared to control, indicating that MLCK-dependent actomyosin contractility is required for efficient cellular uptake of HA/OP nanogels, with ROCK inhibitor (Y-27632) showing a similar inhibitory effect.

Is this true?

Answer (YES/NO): NO